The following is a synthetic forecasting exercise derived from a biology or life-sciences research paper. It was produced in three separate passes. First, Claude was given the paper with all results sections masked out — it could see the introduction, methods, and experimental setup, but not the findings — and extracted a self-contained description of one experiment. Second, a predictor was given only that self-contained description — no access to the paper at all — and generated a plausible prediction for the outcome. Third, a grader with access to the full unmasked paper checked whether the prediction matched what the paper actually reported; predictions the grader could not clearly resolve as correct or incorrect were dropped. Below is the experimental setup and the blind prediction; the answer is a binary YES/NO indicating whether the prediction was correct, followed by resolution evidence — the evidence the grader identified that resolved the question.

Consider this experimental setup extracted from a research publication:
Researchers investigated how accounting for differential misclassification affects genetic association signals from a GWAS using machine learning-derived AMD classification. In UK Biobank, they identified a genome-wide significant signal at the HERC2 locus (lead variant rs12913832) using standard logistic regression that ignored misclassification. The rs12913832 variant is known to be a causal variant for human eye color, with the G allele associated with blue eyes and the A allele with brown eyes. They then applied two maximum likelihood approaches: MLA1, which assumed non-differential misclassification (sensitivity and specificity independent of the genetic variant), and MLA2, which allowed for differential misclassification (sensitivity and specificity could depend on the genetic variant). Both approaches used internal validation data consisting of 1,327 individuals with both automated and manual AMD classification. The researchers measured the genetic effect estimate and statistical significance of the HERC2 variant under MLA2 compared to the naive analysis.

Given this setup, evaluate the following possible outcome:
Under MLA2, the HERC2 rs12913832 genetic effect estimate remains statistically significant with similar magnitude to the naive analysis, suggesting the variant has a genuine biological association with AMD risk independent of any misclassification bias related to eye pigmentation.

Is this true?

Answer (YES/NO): NO